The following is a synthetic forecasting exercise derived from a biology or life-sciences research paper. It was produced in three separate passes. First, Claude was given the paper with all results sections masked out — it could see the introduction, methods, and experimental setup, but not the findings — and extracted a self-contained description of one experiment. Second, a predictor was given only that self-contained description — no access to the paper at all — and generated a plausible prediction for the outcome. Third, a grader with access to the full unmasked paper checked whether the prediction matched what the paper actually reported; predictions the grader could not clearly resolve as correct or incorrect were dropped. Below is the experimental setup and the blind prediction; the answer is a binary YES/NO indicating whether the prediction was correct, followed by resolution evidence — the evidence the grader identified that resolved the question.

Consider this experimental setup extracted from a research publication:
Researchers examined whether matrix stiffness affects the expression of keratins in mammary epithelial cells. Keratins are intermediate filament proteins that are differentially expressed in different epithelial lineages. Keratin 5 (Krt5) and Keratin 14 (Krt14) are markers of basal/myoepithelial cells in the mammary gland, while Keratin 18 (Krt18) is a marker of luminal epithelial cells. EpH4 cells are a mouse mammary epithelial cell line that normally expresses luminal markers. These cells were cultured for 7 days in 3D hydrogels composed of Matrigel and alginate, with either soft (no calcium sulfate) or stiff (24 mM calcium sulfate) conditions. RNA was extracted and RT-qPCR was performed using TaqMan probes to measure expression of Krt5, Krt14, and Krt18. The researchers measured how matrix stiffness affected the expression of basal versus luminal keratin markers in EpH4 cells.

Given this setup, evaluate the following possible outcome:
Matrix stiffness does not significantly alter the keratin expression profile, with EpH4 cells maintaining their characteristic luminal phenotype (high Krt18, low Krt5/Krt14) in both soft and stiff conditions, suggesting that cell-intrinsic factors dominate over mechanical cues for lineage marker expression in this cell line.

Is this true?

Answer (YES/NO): YES